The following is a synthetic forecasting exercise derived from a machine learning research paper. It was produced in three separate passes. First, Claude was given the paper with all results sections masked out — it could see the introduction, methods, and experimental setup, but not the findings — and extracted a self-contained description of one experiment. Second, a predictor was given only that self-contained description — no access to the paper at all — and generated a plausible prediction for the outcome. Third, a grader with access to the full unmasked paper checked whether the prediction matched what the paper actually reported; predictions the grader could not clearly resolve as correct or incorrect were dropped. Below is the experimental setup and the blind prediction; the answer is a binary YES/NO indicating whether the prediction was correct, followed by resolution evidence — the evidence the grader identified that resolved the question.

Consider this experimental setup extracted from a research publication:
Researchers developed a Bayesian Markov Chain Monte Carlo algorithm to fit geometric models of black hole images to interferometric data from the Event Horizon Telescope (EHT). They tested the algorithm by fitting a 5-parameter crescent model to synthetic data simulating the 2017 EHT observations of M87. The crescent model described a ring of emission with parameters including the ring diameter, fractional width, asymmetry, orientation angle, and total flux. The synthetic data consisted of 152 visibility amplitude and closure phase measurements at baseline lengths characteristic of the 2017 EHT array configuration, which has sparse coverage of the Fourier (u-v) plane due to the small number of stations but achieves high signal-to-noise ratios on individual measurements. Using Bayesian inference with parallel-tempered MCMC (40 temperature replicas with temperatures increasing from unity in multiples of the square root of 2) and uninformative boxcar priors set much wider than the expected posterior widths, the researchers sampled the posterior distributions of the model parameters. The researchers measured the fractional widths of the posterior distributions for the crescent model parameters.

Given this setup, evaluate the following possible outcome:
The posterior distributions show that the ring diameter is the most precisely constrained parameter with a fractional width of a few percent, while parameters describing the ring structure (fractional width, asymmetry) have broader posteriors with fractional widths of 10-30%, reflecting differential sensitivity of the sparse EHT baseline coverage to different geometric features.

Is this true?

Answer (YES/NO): NO